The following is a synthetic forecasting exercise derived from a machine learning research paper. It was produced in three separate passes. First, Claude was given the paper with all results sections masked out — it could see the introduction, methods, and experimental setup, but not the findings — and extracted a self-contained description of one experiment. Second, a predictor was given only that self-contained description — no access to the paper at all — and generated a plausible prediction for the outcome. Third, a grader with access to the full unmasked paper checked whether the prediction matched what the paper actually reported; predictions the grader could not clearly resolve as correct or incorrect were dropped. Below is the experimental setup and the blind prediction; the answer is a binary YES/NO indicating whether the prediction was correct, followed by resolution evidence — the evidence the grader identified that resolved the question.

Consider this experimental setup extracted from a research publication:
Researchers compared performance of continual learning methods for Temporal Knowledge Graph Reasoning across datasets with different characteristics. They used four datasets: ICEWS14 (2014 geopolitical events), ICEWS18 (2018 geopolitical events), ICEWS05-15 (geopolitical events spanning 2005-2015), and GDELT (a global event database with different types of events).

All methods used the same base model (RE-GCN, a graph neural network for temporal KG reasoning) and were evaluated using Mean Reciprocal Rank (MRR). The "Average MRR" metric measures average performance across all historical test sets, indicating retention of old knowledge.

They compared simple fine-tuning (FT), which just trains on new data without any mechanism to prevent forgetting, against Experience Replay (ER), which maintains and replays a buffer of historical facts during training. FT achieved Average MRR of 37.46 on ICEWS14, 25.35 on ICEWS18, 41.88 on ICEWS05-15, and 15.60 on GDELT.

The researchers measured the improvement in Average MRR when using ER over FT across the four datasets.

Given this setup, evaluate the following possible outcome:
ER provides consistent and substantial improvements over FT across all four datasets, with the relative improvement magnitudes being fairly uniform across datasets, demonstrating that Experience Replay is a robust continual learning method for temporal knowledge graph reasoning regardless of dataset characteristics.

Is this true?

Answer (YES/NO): NO